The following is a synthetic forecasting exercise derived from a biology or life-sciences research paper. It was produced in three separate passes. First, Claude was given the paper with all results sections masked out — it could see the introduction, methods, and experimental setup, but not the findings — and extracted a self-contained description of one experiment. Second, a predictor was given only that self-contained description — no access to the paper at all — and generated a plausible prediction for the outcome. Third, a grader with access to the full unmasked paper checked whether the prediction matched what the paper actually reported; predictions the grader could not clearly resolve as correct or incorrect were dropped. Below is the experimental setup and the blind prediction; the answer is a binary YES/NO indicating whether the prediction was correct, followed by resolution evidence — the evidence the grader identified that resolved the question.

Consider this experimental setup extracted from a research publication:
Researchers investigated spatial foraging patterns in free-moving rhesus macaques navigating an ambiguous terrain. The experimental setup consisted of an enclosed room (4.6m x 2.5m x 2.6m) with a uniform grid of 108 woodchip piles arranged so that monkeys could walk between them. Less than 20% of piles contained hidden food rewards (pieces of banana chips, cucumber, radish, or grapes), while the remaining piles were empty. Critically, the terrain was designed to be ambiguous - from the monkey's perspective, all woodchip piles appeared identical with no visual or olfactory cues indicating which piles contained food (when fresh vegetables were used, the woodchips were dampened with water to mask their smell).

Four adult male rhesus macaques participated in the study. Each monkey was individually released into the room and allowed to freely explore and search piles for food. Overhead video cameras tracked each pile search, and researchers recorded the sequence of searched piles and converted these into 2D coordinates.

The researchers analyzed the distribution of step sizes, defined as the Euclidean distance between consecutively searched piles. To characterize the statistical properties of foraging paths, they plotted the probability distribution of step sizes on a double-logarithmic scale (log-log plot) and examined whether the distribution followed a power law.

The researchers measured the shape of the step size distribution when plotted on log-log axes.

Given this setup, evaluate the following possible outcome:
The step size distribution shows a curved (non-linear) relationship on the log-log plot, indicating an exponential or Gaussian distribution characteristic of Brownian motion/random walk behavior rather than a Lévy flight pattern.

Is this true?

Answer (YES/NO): NO